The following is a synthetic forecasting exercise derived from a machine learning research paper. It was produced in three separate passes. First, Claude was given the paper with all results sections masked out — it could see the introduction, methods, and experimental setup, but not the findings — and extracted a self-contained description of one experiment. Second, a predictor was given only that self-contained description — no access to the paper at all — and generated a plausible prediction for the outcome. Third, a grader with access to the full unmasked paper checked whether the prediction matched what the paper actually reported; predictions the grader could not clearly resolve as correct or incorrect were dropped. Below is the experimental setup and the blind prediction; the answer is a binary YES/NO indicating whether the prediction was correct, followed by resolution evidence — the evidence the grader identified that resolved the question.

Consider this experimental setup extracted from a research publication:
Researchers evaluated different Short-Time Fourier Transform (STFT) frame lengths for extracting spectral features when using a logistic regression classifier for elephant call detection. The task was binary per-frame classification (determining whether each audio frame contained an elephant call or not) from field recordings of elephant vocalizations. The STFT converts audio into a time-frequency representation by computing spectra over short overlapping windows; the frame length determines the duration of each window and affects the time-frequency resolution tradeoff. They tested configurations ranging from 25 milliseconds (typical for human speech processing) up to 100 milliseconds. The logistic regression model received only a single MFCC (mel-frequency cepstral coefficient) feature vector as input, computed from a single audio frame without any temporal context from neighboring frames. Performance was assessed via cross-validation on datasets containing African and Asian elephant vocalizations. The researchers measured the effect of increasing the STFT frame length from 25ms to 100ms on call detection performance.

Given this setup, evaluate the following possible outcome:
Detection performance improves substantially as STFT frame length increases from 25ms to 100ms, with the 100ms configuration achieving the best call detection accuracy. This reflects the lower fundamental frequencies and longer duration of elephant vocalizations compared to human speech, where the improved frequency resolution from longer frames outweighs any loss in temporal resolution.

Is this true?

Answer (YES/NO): YES